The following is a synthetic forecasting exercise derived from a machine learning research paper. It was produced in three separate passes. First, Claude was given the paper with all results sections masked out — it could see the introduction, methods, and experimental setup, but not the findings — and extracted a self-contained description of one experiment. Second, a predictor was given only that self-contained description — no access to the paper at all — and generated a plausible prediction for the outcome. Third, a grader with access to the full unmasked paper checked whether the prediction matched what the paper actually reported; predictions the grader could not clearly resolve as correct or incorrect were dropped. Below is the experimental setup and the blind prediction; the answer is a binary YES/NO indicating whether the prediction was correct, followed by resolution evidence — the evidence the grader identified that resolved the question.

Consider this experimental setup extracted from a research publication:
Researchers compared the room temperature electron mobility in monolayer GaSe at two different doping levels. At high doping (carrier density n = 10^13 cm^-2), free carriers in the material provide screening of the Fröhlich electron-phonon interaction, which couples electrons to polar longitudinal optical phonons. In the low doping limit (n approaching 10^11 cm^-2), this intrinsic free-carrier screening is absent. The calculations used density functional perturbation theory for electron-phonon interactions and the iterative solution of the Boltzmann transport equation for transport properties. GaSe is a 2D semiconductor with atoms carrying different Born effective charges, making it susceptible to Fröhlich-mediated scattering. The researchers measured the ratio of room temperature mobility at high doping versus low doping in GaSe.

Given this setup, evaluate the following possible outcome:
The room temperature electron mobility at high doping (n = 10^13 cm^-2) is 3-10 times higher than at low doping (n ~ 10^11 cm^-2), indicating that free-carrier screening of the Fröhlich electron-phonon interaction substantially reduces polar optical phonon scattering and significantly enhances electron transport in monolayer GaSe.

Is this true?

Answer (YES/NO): YES